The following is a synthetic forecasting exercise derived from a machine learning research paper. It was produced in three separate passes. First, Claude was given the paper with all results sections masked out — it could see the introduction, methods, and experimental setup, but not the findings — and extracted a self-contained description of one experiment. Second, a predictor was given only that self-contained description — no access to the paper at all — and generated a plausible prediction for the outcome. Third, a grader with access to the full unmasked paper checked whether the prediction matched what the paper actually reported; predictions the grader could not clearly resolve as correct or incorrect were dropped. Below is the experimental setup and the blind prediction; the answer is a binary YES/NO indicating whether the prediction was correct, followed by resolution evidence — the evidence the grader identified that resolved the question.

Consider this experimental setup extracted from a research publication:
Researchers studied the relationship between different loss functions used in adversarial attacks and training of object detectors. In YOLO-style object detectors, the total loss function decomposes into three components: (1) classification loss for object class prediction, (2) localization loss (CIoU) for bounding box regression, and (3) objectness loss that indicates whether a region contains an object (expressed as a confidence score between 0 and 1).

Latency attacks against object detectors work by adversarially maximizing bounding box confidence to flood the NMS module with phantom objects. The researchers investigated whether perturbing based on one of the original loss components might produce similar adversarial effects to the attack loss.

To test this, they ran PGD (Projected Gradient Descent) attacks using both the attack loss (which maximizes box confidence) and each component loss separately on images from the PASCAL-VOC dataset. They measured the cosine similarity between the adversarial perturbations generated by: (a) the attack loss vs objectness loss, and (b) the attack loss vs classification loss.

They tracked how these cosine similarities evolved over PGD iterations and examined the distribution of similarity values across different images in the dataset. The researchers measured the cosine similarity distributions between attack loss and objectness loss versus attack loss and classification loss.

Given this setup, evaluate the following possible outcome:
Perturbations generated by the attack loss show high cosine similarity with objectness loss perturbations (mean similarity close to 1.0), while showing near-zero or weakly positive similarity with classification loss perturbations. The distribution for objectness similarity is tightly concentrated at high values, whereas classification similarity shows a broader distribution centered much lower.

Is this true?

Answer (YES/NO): NO